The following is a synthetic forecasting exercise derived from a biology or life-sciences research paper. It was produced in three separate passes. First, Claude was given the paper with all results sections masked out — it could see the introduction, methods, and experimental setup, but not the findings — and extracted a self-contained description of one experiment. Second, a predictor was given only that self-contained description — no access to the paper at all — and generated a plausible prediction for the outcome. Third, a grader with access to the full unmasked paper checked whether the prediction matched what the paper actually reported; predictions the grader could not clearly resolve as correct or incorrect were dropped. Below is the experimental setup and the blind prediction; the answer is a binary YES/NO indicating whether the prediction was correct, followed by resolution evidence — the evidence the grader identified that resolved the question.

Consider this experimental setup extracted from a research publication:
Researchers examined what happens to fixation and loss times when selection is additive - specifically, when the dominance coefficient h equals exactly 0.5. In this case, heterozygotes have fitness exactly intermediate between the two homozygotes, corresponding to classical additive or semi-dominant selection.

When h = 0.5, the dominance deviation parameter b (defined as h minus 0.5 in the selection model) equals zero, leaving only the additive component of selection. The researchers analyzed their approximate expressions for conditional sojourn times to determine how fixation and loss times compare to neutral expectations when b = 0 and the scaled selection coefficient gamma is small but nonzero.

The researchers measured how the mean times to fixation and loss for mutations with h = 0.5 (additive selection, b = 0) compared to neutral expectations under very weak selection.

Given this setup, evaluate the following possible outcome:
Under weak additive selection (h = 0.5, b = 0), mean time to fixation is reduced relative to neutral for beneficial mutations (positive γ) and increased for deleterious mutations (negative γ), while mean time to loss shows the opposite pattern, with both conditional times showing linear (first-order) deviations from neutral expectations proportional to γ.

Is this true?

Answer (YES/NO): NO